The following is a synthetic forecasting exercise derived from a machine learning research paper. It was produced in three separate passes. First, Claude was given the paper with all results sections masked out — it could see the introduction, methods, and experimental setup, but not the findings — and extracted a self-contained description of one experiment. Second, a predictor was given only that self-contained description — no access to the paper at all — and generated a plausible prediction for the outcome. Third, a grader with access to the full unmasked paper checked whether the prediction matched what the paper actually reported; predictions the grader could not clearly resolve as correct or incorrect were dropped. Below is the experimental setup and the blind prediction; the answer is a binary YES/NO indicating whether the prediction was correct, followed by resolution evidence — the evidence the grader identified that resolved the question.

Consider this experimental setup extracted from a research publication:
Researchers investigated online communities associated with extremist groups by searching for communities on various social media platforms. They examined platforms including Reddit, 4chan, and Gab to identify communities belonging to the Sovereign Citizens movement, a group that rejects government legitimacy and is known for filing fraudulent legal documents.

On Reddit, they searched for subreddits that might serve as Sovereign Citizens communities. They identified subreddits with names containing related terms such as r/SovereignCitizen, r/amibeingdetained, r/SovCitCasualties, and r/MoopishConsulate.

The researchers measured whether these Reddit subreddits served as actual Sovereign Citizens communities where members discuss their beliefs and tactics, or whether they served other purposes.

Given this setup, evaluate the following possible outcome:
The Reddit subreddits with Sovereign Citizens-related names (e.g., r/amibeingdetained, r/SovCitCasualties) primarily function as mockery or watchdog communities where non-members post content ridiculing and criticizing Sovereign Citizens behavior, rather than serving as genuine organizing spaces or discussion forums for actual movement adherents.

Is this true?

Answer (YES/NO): YES